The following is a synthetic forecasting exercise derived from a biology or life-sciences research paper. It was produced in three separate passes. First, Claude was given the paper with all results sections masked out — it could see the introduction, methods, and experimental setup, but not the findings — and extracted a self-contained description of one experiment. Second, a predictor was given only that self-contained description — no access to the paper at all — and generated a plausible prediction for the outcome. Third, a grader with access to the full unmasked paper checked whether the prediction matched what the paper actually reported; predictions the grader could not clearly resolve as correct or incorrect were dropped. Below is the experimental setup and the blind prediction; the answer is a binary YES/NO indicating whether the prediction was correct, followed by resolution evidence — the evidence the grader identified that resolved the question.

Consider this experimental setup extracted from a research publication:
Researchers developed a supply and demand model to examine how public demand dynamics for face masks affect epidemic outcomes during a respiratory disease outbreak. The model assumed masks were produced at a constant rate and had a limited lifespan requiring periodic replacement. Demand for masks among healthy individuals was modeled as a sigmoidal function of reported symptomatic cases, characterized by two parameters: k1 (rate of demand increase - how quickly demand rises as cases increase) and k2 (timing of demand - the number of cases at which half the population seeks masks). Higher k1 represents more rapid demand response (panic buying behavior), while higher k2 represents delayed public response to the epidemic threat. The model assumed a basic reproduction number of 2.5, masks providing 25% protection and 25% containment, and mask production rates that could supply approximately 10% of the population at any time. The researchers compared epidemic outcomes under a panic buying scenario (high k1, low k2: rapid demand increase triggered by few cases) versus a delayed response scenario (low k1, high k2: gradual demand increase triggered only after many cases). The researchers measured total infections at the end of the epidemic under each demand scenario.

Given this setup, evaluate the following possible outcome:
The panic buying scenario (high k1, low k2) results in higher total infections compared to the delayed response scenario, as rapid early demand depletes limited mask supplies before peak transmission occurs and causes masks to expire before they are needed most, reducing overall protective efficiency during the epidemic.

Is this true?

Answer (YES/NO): YES